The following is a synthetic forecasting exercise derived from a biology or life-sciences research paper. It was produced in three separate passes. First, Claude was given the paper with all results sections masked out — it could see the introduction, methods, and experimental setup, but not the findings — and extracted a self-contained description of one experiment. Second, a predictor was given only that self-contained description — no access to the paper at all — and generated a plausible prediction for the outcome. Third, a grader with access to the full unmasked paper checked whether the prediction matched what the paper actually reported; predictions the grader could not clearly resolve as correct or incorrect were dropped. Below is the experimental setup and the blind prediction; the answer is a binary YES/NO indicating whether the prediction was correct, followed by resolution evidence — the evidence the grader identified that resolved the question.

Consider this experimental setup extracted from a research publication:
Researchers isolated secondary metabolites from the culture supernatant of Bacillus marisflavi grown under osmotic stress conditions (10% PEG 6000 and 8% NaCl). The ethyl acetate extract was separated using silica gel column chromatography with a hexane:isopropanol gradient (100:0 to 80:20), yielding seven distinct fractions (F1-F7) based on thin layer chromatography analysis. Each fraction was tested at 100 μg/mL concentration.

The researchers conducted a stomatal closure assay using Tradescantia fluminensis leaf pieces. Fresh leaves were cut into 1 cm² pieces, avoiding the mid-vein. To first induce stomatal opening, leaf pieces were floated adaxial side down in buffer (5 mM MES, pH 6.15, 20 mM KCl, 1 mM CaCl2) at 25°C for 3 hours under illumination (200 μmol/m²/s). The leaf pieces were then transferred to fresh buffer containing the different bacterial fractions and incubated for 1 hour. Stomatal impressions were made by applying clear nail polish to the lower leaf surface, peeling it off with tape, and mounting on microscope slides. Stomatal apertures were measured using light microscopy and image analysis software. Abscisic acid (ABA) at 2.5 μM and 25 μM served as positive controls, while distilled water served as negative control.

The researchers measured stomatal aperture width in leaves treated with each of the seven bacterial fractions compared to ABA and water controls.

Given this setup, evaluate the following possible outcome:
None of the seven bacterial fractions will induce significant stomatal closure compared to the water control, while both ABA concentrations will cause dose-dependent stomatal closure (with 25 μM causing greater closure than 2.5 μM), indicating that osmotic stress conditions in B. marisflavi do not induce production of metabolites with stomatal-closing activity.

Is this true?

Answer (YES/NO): NO